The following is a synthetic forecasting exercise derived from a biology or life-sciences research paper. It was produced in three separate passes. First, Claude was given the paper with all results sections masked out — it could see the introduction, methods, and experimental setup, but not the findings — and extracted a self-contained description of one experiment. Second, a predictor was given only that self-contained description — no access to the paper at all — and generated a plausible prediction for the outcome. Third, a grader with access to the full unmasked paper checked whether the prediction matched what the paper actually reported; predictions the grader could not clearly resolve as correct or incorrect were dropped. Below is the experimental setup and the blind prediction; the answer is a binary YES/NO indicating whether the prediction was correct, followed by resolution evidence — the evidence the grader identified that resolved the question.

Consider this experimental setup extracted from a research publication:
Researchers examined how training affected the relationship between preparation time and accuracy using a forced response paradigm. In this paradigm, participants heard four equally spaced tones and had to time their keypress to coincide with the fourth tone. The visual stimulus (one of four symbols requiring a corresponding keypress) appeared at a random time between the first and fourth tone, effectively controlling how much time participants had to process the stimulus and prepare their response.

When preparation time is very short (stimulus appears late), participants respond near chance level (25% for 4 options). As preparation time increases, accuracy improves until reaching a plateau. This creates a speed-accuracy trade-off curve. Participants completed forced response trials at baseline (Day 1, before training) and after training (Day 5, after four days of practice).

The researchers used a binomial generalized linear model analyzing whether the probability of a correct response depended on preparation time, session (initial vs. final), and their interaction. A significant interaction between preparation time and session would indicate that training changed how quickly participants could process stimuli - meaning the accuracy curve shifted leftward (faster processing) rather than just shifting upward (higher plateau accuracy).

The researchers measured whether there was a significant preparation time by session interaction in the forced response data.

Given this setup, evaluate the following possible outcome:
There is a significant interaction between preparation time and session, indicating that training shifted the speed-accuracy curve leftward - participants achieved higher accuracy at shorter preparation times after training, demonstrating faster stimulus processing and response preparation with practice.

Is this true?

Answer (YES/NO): YES